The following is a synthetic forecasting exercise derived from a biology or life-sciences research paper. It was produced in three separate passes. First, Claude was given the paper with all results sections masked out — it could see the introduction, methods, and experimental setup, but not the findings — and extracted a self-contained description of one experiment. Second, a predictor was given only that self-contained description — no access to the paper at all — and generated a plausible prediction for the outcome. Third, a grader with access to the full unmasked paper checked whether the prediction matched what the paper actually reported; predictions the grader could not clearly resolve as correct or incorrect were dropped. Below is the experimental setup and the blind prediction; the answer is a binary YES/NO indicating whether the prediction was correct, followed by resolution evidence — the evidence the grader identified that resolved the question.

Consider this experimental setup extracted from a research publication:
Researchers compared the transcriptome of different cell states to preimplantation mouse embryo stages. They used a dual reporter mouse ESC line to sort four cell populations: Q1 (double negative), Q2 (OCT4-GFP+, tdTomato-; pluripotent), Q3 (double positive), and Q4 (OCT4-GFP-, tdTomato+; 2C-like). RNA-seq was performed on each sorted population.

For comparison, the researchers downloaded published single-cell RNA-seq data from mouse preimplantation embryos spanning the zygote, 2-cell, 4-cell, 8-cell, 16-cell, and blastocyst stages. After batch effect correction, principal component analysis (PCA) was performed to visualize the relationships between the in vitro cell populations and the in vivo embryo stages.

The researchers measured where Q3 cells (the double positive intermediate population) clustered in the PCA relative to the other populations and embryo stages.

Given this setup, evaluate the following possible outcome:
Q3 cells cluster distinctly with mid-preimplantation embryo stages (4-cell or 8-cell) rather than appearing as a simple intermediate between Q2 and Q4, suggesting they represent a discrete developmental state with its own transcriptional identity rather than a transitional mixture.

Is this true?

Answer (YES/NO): YES